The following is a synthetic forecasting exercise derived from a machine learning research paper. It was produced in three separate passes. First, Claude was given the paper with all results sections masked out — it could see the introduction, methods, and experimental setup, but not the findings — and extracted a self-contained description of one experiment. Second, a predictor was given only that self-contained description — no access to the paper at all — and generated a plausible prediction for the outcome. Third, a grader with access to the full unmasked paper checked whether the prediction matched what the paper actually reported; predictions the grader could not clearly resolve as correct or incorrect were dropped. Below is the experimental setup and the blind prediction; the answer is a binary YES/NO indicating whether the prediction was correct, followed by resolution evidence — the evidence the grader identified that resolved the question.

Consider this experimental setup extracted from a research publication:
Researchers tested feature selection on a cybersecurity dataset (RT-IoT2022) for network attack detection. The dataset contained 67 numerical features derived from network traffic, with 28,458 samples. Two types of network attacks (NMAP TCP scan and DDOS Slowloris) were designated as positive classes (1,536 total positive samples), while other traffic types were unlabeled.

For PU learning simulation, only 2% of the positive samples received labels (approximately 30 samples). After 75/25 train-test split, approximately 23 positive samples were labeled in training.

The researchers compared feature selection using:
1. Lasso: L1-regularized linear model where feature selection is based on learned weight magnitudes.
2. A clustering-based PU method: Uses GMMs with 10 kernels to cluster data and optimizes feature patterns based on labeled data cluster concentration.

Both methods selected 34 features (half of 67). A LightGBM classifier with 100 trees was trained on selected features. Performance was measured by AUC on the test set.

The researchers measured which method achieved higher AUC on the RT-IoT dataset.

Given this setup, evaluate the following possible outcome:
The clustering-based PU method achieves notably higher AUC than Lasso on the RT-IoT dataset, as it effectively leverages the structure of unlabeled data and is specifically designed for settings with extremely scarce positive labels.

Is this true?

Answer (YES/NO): NO